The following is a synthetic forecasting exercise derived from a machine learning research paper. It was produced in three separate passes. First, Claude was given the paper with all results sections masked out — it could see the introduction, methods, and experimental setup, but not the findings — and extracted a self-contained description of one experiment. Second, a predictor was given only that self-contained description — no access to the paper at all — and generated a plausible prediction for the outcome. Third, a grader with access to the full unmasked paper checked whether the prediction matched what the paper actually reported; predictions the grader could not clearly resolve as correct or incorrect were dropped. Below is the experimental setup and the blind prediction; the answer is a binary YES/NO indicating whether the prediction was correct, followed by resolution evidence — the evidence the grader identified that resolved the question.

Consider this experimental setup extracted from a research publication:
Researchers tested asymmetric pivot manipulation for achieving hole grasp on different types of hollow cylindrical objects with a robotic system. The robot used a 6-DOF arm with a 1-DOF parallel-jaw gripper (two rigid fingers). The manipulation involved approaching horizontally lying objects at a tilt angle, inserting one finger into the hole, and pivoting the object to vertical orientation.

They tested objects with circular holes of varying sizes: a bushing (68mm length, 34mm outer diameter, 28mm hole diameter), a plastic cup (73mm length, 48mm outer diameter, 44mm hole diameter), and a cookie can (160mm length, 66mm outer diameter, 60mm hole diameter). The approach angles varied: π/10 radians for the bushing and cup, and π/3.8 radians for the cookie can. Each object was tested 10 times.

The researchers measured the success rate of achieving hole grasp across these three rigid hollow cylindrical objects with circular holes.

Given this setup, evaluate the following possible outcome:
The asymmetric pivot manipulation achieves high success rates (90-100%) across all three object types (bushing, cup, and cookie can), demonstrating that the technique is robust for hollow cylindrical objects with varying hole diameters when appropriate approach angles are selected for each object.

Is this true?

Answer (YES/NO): NO